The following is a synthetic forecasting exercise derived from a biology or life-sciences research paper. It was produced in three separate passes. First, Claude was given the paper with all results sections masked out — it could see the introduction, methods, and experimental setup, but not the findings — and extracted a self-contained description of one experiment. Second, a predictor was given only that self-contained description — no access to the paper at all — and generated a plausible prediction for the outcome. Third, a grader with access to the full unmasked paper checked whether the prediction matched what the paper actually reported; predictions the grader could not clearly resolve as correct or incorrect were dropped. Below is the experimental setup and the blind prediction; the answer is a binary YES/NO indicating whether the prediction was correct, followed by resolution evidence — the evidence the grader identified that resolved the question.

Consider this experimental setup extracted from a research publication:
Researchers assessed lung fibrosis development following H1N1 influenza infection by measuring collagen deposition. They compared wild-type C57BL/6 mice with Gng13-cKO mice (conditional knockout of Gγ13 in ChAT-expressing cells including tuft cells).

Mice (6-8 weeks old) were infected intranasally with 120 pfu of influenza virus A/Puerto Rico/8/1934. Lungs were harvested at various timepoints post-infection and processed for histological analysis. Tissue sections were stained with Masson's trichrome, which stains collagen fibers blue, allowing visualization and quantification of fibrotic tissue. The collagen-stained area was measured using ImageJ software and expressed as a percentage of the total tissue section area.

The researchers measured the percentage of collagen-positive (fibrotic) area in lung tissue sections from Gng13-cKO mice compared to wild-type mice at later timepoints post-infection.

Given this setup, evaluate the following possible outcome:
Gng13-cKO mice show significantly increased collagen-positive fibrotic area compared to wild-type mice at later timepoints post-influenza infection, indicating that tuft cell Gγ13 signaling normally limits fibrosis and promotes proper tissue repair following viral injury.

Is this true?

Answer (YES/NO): YES